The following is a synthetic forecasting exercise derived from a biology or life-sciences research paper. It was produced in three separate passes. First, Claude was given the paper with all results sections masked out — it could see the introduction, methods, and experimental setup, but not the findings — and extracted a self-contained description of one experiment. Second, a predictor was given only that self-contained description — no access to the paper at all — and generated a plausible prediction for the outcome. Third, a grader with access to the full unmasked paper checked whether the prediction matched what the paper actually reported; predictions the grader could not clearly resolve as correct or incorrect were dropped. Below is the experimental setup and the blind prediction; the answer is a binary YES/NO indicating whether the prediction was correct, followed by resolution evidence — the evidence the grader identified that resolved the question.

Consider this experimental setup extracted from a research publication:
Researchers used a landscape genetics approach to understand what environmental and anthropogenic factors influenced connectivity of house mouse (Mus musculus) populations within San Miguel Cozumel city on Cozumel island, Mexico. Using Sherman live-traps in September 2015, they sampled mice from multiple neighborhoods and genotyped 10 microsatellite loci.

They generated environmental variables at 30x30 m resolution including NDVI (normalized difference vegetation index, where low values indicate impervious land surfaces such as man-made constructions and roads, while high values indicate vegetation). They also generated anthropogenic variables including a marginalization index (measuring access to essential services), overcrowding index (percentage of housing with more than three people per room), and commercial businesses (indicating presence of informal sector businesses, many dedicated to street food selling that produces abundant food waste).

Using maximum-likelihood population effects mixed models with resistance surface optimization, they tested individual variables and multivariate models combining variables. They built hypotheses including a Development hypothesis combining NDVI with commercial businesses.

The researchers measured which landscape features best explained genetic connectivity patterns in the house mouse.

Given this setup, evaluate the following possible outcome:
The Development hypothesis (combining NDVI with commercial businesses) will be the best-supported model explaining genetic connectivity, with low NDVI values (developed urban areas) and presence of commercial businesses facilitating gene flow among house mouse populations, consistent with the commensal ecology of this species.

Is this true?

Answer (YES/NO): YES